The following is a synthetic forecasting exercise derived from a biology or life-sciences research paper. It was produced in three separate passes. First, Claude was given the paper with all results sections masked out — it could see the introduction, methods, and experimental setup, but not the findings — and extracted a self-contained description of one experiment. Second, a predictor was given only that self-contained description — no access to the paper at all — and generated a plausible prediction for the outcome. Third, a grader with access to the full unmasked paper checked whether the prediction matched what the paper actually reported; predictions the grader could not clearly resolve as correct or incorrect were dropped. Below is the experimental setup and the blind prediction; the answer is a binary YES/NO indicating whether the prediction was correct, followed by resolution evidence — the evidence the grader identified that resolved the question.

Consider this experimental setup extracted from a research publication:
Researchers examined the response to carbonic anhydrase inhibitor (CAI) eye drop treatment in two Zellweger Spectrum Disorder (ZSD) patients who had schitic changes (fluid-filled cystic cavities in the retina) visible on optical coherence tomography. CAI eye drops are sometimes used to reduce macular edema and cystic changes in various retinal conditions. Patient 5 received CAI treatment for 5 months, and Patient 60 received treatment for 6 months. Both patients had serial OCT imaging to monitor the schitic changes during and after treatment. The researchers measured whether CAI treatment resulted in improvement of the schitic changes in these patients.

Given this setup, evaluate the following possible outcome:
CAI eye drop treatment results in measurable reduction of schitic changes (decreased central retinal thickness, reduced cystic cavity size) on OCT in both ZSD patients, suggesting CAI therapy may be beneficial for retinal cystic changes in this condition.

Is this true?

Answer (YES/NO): NO